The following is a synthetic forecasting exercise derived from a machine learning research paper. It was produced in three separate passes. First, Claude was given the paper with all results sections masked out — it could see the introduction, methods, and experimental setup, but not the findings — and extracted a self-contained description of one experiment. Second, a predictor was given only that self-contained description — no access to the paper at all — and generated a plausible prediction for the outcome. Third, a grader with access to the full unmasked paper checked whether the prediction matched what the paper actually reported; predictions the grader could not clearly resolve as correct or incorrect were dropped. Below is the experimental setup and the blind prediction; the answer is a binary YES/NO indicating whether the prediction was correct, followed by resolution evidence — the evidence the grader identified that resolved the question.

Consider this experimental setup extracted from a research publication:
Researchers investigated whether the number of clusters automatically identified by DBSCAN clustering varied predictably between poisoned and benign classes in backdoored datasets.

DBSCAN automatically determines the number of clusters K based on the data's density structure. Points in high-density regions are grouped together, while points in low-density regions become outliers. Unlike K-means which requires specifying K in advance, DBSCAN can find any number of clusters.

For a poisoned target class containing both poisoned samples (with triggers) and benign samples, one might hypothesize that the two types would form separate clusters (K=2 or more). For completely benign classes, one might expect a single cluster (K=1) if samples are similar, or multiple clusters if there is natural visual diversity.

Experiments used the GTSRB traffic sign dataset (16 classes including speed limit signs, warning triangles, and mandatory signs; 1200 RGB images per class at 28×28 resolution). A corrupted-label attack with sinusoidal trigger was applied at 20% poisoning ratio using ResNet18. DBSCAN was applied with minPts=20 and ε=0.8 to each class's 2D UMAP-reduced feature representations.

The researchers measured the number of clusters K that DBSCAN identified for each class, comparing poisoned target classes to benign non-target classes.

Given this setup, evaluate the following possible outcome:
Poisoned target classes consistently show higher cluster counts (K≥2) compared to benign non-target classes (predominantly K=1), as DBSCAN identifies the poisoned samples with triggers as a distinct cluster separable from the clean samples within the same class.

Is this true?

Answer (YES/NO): NO